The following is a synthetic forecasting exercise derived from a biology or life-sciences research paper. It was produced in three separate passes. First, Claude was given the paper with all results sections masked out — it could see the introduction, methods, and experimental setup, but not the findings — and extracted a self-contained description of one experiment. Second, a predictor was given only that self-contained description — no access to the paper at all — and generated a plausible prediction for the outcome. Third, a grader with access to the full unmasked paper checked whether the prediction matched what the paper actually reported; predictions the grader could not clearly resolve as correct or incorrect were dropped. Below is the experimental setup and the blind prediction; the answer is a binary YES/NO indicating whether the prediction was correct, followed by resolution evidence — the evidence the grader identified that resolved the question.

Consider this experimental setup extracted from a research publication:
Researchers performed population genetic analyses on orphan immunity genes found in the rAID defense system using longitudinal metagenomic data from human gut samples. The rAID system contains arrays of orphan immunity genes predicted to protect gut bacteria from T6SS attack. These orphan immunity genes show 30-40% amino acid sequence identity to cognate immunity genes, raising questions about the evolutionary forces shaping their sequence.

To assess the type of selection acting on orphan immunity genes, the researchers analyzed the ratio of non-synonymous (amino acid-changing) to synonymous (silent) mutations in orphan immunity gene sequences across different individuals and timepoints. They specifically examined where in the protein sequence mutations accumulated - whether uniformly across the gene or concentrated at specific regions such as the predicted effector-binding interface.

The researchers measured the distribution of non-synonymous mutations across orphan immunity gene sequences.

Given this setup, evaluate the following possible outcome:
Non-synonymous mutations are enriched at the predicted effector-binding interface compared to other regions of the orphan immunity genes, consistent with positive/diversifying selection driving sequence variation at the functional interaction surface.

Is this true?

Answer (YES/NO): YES